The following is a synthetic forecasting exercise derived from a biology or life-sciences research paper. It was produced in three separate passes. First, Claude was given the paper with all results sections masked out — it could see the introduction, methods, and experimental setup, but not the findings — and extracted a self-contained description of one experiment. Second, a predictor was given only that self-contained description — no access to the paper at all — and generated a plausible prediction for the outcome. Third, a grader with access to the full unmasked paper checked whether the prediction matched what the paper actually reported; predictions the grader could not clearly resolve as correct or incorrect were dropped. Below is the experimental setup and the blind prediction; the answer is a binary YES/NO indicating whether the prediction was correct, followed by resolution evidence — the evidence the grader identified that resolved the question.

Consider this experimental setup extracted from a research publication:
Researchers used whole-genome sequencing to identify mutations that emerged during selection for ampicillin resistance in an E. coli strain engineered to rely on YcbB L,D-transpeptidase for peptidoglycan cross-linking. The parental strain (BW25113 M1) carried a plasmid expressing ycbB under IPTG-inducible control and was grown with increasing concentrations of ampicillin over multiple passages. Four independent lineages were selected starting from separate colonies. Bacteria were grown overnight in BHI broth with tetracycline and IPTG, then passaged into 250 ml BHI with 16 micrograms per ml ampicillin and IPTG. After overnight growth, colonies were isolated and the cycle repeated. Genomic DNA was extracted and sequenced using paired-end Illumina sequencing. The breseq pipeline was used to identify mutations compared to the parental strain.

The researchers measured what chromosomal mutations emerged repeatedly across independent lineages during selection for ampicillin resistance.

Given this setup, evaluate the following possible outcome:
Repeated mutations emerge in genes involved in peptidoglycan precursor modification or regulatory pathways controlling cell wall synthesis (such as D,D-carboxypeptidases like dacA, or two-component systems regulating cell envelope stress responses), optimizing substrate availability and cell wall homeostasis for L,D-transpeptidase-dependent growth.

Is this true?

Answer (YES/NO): NO